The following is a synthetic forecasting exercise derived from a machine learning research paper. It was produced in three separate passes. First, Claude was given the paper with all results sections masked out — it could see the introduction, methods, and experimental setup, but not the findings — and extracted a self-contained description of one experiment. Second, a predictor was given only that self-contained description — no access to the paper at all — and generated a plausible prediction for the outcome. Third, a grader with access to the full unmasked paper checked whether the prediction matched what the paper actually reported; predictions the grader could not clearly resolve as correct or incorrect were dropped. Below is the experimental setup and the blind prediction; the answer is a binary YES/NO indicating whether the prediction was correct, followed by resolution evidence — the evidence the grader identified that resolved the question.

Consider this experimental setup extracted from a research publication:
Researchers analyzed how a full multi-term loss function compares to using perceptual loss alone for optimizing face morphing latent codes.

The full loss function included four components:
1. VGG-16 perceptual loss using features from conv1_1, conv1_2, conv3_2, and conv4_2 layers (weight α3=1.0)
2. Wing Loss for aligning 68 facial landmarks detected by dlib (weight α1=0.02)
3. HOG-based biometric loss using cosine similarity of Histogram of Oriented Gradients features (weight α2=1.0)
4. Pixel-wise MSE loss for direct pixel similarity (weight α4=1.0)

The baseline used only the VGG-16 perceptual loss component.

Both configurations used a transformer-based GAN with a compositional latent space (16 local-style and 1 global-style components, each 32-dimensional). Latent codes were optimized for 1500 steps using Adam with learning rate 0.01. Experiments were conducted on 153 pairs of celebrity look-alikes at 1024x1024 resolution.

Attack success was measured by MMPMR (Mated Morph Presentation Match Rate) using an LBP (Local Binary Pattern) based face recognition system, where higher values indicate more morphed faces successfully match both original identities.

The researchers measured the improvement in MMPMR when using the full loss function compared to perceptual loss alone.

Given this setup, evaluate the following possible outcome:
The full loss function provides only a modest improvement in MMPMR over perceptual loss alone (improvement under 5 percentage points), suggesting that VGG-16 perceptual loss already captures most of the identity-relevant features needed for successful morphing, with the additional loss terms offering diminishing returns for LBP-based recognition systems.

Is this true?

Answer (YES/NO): NO